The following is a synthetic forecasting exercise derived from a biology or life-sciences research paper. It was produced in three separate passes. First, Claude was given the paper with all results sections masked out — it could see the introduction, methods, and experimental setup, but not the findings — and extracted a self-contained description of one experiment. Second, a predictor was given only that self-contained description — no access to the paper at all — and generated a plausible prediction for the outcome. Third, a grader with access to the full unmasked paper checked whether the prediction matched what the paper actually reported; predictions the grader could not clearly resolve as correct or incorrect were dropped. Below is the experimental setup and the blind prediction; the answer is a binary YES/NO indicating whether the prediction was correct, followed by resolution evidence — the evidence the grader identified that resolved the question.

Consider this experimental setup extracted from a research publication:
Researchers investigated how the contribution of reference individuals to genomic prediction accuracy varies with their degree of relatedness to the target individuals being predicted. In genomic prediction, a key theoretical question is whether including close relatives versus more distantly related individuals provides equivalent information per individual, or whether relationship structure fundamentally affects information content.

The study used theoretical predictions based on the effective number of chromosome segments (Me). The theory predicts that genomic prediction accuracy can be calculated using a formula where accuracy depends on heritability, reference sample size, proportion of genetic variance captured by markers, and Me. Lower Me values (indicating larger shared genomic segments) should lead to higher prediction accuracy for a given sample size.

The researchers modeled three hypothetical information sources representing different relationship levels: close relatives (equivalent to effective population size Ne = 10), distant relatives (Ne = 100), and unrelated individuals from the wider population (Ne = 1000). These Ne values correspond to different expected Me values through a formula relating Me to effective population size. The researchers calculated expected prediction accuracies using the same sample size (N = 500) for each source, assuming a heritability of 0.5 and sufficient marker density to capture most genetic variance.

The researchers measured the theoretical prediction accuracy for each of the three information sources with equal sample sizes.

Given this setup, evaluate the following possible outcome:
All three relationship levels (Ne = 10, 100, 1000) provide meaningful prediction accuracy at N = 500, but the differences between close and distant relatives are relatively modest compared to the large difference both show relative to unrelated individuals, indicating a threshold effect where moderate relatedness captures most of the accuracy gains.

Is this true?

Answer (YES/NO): NO